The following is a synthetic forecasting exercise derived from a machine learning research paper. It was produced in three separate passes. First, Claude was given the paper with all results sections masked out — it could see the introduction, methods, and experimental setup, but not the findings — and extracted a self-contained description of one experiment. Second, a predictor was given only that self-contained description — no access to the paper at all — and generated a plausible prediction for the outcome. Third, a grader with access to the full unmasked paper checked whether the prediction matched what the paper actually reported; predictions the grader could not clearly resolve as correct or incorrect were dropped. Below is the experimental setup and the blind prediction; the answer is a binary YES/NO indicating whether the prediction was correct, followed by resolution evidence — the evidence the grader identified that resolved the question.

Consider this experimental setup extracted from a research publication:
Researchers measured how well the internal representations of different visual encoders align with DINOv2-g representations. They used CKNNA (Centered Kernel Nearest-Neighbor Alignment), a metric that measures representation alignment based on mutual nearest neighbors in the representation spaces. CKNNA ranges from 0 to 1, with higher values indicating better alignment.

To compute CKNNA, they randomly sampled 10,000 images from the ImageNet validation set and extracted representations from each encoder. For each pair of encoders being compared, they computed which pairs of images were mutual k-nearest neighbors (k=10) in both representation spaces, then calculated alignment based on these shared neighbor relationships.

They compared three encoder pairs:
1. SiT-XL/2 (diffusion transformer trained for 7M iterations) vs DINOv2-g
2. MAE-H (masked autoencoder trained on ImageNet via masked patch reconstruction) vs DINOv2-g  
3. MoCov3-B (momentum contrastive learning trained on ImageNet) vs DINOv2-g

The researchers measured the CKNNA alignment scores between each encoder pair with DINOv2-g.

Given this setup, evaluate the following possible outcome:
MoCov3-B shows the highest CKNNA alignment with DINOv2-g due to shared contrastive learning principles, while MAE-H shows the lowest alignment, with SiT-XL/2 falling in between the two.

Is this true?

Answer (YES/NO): YES